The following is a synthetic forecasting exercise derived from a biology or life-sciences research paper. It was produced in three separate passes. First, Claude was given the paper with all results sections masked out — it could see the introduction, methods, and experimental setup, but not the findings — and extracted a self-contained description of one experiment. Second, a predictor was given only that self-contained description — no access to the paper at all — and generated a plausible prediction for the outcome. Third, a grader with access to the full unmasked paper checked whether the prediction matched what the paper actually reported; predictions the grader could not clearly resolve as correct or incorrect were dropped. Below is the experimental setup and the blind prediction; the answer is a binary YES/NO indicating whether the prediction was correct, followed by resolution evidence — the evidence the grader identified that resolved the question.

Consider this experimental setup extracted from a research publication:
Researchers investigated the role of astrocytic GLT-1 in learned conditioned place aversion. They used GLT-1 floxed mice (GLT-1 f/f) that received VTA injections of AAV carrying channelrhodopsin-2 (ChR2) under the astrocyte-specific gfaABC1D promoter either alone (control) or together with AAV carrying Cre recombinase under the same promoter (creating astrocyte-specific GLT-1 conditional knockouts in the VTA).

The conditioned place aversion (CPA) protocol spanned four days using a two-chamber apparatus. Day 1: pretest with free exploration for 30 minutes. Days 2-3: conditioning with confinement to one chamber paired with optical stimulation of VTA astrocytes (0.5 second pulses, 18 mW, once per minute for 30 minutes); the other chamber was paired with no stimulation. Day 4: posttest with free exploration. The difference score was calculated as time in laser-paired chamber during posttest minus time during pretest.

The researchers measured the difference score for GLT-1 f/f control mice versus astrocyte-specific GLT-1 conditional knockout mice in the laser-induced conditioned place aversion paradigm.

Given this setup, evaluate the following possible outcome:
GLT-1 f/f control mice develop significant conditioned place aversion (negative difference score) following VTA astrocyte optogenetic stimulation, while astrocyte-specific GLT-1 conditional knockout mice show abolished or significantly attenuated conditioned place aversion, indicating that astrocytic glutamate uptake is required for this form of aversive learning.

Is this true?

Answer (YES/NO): YES